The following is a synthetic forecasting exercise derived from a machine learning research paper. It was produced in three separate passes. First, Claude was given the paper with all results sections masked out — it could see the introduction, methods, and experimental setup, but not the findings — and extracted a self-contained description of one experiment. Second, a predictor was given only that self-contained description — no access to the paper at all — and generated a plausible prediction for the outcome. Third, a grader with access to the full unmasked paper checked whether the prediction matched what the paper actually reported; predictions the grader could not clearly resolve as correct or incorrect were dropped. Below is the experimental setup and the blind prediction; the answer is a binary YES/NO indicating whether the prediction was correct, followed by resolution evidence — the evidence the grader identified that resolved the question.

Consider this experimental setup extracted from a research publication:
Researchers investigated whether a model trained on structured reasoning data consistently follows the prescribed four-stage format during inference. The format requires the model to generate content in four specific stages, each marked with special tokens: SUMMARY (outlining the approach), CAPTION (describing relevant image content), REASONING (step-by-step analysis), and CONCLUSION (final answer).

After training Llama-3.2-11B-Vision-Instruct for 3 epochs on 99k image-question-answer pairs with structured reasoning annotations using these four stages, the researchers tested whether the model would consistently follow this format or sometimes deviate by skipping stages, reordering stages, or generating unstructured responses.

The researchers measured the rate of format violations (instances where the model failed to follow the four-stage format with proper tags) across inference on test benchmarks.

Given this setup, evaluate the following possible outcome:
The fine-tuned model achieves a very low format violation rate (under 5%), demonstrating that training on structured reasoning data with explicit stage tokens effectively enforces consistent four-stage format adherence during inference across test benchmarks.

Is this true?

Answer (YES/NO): YES